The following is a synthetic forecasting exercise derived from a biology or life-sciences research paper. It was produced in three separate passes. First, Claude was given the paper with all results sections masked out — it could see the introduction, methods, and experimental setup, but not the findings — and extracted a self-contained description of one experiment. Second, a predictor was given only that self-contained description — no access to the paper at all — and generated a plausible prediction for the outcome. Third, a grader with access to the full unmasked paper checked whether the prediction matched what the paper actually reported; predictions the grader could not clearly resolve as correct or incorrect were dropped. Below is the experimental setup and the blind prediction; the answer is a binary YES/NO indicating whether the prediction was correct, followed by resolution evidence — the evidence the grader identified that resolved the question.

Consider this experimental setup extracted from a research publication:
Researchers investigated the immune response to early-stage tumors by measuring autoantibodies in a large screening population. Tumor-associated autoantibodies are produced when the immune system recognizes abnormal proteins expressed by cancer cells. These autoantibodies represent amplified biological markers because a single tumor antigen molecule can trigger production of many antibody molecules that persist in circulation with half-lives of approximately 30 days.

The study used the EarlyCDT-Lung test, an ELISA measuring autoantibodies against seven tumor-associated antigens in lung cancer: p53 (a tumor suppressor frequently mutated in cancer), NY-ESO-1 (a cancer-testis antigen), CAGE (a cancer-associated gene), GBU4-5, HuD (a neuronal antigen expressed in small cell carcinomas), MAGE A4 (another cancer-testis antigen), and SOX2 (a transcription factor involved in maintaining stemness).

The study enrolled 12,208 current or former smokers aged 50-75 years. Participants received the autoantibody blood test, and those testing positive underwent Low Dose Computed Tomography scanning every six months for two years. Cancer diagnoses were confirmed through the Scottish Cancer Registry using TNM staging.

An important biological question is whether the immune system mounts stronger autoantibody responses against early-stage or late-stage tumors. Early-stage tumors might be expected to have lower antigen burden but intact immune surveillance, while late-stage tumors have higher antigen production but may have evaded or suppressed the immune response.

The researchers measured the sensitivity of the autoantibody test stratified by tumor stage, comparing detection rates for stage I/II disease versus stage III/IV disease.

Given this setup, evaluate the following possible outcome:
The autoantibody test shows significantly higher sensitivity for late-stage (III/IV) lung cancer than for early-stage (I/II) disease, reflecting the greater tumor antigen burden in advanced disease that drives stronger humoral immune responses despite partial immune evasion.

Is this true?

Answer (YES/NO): NO